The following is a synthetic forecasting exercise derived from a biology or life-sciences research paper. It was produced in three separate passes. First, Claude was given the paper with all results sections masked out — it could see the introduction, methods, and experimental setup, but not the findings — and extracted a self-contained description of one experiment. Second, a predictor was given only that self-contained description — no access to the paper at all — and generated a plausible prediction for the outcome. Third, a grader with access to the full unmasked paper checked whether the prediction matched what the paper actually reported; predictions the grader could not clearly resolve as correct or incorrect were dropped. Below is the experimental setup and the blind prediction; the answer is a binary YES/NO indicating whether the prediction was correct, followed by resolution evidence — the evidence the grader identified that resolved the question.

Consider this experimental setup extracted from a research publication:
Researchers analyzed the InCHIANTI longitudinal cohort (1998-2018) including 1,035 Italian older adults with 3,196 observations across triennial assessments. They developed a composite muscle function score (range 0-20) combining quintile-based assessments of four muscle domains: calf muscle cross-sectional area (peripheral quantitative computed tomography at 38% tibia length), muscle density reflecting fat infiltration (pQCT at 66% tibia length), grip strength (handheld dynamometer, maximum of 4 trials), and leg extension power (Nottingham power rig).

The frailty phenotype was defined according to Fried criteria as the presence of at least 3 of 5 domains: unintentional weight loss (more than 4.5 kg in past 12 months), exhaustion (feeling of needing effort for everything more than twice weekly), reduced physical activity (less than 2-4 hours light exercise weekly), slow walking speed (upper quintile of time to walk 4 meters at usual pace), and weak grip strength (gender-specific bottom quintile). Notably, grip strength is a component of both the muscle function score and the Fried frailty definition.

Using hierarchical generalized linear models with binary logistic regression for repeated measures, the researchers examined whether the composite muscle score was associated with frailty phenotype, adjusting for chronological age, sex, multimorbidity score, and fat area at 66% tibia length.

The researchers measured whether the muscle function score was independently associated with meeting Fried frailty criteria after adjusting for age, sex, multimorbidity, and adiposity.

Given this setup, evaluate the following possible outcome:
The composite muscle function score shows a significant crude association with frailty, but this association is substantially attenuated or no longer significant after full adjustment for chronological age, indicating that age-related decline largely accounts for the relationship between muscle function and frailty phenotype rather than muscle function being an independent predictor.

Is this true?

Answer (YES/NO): NO